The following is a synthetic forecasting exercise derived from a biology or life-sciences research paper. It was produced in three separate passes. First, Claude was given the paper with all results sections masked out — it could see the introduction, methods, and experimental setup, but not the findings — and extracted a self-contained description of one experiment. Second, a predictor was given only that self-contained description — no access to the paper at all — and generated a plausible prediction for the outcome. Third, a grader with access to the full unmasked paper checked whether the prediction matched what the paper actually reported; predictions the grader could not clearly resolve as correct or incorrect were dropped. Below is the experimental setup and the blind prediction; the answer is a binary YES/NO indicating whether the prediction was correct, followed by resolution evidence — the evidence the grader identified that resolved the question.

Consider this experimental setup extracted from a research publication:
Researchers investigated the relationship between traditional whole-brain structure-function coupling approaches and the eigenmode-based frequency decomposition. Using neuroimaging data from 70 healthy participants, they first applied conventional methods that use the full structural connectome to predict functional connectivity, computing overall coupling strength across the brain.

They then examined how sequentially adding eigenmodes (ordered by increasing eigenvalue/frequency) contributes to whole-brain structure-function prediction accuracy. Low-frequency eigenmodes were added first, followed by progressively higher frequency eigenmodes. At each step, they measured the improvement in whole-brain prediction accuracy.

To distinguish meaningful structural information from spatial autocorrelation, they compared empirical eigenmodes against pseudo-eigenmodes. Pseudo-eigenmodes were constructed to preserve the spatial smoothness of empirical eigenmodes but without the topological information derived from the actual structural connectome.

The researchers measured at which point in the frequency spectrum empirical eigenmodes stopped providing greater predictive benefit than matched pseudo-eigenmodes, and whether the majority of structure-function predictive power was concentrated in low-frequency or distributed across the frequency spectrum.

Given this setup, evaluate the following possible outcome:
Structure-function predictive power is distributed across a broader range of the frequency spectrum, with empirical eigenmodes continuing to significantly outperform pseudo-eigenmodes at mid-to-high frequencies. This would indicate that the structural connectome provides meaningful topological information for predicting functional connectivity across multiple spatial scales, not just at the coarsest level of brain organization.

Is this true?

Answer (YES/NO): YES